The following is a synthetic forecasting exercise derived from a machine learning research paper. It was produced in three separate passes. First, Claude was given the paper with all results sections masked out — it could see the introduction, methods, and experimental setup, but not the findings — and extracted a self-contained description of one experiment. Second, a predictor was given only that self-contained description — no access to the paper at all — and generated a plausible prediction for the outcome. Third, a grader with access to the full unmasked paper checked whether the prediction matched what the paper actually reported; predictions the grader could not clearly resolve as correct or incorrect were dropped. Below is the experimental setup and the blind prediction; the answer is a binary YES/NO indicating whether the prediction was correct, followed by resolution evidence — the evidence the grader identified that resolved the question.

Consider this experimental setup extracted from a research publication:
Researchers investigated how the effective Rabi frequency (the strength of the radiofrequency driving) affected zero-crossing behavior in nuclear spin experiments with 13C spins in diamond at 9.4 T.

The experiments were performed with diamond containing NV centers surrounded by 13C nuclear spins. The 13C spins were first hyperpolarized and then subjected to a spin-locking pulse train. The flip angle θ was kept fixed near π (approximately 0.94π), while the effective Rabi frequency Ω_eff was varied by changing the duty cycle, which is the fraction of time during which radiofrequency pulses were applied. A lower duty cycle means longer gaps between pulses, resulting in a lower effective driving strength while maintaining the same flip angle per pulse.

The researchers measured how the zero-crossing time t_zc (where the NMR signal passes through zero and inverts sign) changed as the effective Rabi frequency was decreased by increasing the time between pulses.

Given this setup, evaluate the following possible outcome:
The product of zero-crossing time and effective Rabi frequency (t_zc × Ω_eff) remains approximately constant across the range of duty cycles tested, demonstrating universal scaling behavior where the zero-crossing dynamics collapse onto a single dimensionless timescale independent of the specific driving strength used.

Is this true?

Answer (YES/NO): NO